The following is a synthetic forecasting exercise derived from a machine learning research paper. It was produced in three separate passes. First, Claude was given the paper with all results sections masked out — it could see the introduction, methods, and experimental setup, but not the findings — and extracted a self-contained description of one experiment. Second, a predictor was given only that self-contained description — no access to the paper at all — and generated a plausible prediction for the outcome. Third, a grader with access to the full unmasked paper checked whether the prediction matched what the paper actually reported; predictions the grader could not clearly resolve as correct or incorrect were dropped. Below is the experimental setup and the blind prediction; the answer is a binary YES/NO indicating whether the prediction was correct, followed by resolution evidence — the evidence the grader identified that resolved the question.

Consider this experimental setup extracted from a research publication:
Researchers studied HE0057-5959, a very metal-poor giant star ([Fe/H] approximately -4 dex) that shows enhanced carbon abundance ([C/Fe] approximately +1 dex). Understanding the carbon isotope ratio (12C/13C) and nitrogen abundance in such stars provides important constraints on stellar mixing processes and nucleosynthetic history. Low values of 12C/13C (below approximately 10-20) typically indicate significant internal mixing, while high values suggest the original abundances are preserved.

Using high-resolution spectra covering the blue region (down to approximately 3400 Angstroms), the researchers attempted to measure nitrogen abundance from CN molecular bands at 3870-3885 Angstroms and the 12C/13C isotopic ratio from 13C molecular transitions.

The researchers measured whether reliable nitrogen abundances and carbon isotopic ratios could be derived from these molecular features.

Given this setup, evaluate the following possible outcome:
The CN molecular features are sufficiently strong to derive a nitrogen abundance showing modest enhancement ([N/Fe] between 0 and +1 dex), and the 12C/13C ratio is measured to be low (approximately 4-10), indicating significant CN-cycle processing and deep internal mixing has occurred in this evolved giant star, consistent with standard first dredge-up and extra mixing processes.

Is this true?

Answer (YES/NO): NO